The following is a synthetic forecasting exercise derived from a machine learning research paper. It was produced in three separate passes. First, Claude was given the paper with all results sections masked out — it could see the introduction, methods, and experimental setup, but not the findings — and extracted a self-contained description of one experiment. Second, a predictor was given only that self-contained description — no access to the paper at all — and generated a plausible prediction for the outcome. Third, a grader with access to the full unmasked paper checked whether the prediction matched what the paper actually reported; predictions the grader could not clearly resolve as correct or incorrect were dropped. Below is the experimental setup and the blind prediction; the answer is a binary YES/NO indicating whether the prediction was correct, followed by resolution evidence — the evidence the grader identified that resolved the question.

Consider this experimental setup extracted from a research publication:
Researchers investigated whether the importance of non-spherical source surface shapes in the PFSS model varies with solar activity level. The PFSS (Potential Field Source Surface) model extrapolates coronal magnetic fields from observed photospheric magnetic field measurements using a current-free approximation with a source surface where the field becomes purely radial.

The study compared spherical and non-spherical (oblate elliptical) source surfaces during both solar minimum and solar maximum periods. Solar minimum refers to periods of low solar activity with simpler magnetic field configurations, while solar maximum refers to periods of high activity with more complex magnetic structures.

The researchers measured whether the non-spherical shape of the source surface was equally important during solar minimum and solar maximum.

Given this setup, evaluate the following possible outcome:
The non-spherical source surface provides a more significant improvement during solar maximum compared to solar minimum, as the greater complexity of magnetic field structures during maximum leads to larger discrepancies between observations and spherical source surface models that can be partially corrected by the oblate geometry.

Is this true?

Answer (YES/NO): NO